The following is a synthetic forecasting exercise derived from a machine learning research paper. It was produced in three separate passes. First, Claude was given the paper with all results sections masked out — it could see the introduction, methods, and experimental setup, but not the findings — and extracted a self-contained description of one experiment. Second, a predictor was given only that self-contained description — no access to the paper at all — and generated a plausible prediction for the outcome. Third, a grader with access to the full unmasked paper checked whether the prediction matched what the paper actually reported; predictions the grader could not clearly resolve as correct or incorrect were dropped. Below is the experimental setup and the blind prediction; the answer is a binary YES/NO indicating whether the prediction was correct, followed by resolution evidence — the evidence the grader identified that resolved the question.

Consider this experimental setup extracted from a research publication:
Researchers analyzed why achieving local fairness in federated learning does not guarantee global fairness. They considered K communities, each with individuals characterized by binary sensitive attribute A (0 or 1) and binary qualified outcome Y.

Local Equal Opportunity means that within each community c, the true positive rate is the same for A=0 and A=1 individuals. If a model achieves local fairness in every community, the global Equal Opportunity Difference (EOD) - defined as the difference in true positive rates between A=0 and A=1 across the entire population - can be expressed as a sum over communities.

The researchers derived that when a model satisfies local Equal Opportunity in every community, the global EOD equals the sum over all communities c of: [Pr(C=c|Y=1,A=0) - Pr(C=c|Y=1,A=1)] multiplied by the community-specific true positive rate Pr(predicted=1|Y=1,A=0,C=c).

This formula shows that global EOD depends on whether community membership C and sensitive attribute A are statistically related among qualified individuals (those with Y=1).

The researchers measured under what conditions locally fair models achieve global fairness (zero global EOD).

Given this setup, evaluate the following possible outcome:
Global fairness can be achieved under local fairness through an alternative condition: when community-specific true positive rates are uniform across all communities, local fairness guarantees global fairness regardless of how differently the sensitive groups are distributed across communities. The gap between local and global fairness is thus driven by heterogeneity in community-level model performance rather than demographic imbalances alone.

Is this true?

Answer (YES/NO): NO